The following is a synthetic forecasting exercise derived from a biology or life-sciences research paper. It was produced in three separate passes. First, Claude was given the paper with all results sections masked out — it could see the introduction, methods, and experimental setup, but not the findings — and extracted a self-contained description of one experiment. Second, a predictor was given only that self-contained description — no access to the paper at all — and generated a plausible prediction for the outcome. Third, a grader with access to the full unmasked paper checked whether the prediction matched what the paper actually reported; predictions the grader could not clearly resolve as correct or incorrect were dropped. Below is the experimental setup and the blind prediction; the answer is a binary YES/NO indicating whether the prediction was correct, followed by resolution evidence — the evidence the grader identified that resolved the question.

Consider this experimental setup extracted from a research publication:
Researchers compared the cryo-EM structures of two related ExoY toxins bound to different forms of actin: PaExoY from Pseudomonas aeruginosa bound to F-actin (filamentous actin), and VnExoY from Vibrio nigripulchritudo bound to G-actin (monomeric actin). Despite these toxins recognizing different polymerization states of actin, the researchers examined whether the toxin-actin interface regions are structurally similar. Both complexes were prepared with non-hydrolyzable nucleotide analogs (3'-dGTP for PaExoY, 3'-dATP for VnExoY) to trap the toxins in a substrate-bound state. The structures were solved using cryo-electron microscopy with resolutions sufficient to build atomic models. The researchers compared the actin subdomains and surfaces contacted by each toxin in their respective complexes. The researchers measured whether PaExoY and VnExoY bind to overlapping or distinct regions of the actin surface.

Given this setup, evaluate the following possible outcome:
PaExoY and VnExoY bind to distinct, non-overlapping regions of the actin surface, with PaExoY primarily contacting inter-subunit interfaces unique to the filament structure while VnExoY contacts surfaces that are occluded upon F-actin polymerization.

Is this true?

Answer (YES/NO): NO